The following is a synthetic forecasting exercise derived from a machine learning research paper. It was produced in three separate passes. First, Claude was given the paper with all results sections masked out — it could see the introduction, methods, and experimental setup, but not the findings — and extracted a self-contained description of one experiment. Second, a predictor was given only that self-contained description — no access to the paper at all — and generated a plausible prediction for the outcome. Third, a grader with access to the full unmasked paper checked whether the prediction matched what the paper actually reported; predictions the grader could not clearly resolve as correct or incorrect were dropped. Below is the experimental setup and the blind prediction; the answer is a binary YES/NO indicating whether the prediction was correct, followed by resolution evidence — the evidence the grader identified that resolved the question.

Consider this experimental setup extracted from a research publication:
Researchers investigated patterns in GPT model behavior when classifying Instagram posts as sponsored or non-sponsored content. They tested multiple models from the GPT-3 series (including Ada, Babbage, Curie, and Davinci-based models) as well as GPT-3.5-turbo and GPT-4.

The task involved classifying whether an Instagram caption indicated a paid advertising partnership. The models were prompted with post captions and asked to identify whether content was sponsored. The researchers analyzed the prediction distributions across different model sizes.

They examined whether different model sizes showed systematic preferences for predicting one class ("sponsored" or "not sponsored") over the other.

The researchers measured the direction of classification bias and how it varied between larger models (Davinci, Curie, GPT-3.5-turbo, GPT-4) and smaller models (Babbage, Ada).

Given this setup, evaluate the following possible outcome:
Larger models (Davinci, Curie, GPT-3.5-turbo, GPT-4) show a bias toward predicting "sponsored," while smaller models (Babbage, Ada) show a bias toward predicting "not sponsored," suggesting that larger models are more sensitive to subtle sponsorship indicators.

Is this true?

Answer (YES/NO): NO